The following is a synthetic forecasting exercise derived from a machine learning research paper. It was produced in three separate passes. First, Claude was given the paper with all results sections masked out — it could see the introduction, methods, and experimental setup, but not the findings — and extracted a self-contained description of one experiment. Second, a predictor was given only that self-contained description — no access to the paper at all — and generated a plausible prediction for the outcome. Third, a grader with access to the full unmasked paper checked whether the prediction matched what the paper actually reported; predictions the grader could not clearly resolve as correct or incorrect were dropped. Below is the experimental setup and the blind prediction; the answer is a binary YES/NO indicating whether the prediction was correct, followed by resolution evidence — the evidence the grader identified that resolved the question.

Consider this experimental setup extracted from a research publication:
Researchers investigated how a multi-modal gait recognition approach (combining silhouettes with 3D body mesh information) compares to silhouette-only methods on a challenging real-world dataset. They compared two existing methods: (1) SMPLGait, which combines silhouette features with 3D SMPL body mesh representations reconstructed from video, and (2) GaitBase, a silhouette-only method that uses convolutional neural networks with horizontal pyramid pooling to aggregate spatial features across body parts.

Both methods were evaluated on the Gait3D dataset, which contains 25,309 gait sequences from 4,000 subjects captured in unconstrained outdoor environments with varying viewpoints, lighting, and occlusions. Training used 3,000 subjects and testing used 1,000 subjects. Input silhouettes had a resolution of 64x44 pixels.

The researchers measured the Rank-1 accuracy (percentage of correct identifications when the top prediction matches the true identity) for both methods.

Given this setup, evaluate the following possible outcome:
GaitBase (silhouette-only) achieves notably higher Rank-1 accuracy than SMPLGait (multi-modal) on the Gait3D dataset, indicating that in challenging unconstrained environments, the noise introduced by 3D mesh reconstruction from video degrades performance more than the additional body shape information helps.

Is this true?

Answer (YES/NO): YES